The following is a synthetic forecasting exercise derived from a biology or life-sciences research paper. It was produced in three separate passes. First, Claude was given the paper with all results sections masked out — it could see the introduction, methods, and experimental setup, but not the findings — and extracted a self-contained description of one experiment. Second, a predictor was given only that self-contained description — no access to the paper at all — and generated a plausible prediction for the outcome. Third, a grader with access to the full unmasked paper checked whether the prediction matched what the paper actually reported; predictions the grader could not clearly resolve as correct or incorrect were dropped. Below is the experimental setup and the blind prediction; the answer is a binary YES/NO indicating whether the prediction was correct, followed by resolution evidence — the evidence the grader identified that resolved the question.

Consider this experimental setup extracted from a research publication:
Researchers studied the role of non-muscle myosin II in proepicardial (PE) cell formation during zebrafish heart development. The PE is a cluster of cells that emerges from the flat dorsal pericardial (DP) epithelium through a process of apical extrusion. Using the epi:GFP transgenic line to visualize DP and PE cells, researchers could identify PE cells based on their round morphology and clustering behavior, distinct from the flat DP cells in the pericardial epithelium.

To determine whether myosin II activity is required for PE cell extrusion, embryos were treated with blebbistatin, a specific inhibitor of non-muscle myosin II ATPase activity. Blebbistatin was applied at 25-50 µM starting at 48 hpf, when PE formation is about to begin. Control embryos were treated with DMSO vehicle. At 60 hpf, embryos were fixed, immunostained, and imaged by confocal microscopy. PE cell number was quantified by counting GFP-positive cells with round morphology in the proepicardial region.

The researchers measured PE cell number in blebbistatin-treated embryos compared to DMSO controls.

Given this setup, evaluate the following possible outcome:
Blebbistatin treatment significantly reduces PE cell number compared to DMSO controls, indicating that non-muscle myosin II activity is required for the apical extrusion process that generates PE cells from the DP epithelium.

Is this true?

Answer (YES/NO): YES